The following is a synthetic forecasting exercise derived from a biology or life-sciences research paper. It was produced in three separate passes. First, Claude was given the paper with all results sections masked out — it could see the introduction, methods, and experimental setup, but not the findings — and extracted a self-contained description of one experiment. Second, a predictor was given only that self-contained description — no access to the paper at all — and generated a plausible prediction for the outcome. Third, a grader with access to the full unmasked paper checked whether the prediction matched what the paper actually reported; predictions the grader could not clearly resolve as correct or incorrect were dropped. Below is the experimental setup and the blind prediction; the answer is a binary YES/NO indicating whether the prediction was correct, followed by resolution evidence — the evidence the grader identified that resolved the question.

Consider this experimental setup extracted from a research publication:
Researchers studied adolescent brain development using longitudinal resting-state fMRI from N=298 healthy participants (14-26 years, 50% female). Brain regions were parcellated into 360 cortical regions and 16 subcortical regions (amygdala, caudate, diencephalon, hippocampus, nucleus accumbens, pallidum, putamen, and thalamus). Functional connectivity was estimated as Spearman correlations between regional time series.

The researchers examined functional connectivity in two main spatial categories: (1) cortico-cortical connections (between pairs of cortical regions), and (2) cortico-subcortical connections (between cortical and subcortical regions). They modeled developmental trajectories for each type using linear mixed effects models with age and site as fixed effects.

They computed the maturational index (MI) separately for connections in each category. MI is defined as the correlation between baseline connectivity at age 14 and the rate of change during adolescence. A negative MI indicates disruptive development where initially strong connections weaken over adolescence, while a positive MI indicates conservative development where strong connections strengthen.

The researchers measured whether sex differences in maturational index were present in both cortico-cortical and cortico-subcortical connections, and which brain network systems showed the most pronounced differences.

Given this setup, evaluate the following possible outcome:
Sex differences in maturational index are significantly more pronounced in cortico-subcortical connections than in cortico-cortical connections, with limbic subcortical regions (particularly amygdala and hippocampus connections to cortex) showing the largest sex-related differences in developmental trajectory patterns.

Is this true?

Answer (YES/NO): NO